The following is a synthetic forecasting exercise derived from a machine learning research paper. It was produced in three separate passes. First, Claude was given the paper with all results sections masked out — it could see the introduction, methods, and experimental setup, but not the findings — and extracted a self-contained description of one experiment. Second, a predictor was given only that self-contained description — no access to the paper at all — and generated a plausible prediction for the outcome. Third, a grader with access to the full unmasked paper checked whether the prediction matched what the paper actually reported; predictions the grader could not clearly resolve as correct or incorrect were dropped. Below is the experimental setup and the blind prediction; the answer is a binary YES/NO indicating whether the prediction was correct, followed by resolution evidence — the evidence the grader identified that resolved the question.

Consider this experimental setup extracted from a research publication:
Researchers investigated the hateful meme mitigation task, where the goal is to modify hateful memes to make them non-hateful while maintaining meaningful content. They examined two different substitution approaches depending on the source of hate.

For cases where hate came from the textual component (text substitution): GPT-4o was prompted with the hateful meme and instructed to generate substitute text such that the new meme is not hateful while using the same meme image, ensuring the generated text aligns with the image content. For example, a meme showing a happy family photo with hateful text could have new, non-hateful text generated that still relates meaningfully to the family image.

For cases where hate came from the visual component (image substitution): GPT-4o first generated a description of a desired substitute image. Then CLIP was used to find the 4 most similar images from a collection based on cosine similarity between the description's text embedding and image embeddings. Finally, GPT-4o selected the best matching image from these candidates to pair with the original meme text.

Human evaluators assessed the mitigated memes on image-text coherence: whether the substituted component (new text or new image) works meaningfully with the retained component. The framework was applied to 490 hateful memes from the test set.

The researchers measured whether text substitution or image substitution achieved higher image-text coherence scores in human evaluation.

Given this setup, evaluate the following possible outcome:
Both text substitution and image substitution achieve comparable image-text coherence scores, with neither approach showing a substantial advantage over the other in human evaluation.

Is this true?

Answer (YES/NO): NO